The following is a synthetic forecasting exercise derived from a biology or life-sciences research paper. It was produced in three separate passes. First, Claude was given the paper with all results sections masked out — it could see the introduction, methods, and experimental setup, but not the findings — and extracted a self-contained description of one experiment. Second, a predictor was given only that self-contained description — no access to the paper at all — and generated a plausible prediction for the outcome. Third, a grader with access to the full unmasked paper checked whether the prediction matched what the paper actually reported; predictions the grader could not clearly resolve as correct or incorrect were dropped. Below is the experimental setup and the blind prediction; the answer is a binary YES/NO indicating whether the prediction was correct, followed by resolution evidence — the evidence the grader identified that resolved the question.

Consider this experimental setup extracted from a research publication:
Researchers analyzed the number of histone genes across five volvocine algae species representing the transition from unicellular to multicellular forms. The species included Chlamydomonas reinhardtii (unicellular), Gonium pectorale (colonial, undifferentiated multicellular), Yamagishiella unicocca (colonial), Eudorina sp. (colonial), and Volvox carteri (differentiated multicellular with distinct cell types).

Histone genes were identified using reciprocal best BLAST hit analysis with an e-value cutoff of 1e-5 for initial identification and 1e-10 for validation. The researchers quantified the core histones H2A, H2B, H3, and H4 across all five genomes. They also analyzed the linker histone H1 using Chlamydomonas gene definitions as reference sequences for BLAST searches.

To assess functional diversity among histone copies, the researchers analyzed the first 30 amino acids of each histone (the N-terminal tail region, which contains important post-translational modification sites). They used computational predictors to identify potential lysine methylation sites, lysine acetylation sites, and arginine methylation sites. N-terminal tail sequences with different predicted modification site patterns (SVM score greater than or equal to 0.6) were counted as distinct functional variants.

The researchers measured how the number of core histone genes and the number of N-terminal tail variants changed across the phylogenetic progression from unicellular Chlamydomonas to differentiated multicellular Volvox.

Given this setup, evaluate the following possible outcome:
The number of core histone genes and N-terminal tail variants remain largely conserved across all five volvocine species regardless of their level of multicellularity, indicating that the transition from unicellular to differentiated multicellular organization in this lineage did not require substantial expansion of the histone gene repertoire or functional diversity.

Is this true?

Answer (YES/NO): NO